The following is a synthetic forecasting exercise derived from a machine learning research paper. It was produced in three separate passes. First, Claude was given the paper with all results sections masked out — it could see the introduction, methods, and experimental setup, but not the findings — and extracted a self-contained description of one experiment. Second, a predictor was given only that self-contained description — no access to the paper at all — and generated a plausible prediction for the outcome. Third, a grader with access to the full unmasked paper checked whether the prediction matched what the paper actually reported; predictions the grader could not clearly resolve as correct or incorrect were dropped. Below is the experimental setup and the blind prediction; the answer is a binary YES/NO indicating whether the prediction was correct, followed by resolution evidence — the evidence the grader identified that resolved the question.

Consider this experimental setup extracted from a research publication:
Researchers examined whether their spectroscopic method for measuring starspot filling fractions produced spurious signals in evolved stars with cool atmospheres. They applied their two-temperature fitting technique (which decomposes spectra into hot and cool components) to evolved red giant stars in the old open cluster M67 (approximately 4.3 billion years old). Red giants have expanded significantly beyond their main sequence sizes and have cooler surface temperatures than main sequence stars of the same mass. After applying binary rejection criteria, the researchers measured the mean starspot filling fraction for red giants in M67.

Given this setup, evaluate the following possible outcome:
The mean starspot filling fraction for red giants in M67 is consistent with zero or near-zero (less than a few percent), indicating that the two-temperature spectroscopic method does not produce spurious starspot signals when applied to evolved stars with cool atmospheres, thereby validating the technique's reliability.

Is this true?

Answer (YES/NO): YES